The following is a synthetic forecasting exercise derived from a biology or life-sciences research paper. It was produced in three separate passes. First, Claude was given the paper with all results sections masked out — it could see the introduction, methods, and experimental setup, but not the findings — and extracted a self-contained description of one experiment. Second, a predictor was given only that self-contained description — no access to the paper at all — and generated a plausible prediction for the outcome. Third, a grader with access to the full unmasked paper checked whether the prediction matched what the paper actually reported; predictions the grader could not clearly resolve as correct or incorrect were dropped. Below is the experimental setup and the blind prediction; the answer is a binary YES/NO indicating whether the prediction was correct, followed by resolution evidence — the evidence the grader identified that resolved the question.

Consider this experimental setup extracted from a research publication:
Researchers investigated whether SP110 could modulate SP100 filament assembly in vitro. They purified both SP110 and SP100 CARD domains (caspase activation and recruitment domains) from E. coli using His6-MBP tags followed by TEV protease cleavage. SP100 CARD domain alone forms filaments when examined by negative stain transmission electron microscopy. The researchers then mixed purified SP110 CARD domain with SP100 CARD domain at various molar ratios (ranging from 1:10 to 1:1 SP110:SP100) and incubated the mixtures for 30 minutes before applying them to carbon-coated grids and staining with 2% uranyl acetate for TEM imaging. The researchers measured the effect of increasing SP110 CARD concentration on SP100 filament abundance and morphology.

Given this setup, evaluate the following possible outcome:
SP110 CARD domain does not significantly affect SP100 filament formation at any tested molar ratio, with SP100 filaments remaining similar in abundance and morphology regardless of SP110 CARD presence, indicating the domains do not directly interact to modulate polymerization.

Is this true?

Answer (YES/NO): NO